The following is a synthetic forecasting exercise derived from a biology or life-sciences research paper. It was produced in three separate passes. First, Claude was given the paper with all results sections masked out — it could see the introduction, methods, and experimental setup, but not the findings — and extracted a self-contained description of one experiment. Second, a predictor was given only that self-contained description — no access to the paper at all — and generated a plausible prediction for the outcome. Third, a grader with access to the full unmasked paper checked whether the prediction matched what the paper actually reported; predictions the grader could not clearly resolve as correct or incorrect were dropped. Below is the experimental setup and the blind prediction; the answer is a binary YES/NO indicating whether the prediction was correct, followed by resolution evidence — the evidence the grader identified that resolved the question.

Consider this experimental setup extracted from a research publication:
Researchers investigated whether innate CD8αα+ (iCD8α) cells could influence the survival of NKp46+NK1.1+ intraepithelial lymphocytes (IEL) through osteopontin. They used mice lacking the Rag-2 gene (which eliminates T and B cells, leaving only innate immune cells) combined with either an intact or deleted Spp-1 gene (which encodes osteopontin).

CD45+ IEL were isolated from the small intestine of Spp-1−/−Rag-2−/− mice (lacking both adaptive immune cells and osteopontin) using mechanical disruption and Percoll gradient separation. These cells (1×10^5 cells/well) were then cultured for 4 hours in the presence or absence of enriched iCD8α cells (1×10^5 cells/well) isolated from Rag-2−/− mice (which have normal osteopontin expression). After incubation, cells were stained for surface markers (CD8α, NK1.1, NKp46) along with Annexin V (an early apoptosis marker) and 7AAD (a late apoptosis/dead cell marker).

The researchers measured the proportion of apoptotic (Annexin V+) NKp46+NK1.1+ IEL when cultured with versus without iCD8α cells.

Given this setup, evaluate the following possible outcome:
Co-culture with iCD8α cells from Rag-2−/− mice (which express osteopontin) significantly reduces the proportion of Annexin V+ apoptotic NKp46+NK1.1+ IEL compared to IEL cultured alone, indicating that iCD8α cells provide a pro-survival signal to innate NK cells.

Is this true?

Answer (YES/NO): YES